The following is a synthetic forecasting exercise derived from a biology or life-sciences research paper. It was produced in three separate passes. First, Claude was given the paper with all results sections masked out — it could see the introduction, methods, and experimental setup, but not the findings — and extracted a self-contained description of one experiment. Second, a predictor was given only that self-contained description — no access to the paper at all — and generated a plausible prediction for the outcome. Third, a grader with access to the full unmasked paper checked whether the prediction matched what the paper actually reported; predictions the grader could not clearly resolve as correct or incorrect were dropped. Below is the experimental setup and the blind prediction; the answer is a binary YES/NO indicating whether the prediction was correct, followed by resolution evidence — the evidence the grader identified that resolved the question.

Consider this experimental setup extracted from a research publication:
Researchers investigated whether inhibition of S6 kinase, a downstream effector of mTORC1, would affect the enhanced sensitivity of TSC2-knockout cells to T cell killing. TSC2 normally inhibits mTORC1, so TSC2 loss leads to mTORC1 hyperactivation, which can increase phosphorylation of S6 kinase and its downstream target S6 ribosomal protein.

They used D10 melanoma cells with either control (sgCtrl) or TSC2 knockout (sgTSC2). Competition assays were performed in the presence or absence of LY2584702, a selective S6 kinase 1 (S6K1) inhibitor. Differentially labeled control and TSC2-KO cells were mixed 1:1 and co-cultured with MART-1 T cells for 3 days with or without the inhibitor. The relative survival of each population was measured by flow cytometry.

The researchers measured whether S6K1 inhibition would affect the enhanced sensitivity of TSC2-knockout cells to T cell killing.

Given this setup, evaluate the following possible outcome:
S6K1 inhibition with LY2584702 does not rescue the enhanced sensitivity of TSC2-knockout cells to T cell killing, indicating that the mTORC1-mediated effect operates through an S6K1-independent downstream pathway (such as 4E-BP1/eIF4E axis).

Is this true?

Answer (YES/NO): NO